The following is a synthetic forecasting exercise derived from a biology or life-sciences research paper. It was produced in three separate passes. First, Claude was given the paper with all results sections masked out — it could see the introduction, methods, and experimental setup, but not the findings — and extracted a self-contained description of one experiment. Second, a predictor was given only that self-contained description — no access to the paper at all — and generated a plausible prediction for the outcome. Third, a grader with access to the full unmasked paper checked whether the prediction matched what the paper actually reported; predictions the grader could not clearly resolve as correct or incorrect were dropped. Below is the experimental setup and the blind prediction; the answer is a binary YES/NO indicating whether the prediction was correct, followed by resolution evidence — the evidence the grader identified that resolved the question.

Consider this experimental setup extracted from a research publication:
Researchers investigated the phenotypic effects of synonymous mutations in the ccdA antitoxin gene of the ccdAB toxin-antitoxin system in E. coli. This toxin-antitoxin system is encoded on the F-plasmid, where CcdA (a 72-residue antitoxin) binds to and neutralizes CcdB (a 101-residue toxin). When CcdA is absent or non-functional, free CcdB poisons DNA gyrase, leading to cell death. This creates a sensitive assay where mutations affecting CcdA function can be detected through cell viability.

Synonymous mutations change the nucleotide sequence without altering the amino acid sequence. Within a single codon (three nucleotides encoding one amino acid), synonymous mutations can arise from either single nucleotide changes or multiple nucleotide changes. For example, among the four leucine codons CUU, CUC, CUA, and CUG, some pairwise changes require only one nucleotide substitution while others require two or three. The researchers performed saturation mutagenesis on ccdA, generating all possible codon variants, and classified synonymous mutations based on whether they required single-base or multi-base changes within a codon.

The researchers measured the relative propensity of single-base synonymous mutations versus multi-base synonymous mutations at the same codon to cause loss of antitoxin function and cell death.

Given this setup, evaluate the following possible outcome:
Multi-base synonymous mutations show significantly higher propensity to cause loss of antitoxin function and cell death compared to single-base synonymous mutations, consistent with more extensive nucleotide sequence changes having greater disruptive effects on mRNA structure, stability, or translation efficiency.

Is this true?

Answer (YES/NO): YES